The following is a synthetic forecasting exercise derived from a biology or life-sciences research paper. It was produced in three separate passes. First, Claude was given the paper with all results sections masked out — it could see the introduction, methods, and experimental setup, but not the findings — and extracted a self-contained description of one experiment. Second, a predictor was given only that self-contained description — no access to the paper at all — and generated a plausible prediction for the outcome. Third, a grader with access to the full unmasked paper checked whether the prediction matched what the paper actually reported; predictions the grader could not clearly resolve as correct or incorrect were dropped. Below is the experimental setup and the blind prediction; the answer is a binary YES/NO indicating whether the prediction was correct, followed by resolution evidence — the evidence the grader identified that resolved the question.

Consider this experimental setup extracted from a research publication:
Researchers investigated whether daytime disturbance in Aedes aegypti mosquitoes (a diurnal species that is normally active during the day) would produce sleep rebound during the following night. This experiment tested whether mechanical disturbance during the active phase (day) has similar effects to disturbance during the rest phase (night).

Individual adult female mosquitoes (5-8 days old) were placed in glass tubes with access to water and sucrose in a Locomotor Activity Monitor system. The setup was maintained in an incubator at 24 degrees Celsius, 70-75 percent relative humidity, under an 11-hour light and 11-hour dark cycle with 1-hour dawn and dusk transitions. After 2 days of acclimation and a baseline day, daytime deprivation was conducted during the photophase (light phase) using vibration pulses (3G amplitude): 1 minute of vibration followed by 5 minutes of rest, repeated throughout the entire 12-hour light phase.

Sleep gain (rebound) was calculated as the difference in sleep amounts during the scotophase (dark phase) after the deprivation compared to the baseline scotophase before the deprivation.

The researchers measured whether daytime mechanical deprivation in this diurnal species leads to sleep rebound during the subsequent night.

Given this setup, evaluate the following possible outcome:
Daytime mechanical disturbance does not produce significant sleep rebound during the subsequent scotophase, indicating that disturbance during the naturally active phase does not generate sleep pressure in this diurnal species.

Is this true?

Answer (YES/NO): YES